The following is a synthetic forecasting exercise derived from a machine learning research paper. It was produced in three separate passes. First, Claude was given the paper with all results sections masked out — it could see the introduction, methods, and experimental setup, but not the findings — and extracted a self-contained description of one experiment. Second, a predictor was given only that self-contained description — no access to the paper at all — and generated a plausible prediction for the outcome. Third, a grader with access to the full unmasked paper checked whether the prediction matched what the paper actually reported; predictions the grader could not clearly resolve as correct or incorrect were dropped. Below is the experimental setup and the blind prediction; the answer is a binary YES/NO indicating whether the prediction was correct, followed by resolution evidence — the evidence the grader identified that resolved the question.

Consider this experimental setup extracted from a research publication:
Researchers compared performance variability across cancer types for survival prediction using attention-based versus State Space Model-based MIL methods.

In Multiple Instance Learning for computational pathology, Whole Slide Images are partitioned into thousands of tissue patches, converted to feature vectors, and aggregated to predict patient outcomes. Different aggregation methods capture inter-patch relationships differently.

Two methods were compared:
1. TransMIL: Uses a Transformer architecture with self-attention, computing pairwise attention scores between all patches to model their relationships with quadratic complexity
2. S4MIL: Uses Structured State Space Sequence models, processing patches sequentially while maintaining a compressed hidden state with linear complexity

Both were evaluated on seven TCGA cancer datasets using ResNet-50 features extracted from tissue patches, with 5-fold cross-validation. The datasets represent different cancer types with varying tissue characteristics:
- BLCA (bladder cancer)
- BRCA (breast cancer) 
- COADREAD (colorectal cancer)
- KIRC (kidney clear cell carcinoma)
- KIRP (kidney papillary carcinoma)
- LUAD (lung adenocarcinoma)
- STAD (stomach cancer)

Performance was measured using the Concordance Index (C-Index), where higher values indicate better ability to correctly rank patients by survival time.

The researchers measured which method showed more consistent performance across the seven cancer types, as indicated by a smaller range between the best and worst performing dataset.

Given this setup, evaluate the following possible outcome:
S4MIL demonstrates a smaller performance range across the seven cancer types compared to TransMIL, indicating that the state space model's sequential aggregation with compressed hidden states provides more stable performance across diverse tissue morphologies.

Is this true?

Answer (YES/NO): YES